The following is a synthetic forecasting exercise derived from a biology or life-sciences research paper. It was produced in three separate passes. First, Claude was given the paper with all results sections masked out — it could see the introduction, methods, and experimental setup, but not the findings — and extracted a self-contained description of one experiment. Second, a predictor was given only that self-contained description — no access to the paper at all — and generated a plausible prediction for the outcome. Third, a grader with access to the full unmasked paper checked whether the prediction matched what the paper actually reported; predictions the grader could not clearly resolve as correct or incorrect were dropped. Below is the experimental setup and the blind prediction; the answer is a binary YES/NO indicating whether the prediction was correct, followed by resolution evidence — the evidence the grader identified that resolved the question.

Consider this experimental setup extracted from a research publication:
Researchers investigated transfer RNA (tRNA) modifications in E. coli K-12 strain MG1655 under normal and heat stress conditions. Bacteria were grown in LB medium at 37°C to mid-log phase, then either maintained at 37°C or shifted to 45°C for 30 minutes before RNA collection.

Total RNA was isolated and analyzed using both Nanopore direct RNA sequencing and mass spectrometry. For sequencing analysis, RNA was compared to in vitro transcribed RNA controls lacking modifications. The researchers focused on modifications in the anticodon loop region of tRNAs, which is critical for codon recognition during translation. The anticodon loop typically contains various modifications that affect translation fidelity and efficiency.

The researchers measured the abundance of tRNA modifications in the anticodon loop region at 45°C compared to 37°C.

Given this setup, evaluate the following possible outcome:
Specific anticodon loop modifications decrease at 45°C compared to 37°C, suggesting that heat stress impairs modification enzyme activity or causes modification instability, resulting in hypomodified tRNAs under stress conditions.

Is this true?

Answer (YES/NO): YES